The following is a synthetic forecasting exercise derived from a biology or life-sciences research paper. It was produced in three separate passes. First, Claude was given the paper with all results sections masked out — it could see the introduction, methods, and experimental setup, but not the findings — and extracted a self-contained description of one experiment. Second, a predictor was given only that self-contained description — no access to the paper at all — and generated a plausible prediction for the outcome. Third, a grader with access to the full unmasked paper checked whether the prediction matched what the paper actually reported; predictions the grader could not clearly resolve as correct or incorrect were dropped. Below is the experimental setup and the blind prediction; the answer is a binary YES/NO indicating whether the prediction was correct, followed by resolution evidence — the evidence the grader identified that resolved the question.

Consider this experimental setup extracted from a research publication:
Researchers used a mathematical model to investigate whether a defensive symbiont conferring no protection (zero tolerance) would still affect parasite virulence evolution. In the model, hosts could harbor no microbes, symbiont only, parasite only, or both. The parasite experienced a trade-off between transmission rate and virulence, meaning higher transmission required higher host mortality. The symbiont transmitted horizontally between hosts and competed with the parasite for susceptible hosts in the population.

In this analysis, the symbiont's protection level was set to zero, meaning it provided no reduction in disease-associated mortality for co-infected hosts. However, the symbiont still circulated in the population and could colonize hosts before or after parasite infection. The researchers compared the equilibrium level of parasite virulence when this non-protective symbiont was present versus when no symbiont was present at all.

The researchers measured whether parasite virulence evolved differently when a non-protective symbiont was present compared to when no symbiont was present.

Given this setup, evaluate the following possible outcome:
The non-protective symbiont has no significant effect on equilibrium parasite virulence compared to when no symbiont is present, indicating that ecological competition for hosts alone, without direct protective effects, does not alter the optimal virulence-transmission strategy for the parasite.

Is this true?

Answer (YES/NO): NO